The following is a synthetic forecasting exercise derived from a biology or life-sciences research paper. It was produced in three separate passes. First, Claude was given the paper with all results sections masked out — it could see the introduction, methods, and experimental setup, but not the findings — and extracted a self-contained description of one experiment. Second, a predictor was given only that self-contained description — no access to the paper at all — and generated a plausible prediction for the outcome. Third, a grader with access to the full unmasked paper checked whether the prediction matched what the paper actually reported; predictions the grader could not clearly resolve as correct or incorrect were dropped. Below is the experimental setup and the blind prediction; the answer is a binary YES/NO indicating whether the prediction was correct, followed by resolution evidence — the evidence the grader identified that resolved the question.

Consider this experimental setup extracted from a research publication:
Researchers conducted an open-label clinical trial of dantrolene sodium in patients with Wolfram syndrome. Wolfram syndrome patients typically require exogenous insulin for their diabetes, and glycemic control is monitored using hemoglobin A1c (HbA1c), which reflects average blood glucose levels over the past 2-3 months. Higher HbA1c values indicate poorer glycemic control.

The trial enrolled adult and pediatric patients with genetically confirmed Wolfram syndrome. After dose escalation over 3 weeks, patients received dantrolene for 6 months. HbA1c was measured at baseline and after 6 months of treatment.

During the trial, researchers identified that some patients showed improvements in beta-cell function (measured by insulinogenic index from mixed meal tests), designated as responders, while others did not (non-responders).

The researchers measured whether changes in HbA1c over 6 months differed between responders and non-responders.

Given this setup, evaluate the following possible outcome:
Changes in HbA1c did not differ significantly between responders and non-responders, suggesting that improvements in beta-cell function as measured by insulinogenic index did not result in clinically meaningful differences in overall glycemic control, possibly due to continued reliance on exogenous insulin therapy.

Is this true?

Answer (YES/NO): YES